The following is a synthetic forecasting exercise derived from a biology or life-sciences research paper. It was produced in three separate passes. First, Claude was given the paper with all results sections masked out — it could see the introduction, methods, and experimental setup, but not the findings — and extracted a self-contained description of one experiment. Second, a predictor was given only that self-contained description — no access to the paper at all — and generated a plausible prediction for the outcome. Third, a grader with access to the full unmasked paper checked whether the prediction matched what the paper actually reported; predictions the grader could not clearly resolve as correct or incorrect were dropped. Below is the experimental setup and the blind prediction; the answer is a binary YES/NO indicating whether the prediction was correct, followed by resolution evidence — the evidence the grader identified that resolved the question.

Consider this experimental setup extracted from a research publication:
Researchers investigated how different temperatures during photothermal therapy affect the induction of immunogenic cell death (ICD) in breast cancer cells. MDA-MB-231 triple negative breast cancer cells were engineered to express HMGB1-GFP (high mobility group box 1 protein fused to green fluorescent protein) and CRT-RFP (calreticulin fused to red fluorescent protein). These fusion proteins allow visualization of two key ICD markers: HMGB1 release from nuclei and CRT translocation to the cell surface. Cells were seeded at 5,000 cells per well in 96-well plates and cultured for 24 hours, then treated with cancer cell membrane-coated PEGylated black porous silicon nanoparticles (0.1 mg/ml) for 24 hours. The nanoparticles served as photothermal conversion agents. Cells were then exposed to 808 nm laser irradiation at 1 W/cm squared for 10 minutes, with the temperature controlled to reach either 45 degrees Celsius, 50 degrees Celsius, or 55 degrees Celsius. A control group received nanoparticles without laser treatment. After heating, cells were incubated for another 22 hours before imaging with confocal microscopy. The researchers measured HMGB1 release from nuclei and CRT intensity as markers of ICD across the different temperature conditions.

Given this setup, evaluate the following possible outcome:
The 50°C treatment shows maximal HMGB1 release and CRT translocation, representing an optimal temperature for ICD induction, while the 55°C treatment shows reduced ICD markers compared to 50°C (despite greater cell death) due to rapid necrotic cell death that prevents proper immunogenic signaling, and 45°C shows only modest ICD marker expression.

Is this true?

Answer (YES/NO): NO